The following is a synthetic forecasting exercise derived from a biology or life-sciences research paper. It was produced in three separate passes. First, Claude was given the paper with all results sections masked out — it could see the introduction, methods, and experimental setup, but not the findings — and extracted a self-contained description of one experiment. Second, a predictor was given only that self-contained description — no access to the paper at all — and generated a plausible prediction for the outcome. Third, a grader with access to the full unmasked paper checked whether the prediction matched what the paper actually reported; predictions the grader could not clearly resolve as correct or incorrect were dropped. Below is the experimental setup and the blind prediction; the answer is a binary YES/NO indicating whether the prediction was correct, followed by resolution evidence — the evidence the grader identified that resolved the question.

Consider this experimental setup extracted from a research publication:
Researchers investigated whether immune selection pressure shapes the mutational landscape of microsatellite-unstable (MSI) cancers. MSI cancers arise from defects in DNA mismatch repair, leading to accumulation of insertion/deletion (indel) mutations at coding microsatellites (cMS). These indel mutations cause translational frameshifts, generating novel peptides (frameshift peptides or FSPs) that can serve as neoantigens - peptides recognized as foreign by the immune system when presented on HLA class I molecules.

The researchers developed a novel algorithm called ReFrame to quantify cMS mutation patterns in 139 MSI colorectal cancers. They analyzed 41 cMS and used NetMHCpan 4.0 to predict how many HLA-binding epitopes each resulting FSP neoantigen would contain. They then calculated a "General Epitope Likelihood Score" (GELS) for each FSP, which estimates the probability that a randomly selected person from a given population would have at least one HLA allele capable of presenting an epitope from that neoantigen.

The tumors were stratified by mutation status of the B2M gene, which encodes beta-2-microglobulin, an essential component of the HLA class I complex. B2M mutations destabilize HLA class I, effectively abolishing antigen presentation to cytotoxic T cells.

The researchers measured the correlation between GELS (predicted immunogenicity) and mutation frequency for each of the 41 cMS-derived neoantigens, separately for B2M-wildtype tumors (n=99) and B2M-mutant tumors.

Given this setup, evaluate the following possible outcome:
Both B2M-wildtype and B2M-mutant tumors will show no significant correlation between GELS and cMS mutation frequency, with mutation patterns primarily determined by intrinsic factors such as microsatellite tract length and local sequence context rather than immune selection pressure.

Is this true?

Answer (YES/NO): NO